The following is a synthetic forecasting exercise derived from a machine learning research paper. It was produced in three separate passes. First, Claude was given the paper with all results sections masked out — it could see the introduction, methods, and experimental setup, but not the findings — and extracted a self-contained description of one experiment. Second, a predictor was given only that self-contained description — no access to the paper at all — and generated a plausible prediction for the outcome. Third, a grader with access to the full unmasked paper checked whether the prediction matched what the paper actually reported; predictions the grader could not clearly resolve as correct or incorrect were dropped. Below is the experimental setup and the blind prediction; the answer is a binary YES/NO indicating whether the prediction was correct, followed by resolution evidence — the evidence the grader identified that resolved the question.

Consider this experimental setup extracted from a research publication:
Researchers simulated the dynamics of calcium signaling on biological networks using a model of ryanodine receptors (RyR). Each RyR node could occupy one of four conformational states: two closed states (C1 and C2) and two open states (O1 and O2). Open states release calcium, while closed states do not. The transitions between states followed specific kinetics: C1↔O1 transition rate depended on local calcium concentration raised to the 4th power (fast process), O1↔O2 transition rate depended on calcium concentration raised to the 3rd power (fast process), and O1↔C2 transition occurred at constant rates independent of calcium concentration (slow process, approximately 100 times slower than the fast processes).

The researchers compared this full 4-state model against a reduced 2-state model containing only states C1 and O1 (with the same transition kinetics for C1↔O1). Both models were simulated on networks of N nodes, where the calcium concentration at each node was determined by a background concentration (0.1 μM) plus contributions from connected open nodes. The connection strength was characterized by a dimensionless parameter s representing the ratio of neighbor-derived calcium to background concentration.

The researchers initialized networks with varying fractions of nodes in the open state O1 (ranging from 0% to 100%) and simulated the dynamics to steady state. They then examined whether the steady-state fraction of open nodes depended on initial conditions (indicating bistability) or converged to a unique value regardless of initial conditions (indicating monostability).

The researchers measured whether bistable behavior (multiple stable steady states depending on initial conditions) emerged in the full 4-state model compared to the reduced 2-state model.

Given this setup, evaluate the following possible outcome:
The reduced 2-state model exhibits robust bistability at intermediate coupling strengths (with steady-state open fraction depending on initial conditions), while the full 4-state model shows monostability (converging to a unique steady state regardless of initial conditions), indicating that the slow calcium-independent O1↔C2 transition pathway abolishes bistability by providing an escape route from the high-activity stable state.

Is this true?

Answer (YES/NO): NO